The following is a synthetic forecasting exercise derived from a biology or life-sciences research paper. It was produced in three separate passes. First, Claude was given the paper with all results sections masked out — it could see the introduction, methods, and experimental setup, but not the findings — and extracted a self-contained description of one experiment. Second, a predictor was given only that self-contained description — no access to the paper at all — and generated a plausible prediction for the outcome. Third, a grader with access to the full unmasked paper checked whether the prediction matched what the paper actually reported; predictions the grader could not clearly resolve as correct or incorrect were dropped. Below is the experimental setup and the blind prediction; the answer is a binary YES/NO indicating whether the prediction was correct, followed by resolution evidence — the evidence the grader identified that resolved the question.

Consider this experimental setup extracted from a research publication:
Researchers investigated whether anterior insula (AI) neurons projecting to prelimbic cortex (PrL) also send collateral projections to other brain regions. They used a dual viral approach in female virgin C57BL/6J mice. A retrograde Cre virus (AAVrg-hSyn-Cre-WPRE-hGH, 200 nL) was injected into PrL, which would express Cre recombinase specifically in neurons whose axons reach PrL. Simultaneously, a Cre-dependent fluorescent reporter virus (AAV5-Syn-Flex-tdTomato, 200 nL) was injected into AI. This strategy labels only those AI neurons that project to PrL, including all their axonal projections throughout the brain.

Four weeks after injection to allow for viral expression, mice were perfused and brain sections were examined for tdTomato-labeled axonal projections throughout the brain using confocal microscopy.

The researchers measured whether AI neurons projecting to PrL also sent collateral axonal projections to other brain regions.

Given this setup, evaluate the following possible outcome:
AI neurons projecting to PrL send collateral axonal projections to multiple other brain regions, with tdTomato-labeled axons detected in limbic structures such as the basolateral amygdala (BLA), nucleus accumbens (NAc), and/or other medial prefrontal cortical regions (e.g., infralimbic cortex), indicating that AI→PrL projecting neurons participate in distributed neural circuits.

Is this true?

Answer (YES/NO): NO